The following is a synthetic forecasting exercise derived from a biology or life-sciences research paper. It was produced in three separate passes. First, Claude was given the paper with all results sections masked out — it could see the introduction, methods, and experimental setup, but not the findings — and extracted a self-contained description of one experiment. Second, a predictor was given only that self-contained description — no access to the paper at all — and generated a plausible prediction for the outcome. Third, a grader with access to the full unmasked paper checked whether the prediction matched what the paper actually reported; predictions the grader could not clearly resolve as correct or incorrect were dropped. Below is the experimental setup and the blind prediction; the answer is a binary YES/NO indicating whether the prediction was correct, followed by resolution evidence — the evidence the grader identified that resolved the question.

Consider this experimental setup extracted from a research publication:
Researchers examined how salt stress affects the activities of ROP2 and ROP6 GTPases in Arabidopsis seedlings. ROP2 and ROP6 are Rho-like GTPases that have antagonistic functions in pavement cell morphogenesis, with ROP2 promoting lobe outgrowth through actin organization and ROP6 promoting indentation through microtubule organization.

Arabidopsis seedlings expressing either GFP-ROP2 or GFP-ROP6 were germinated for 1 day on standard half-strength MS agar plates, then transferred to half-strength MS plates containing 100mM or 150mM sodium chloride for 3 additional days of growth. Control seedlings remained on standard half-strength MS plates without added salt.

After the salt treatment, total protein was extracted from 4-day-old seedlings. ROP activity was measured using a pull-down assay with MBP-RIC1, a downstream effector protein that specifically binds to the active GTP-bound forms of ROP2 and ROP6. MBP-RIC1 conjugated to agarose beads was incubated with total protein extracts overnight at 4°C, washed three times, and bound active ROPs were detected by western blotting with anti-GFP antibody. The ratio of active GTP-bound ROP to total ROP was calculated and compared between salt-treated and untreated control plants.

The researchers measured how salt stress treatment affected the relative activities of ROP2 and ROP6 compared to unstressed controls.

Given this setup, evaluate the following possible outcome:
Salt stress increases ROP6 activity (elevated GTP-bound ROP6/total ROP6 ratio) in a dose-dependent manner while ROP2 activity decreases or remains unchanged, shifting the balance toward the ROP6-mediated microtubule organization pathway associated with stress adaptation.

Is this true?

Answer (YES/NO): NO